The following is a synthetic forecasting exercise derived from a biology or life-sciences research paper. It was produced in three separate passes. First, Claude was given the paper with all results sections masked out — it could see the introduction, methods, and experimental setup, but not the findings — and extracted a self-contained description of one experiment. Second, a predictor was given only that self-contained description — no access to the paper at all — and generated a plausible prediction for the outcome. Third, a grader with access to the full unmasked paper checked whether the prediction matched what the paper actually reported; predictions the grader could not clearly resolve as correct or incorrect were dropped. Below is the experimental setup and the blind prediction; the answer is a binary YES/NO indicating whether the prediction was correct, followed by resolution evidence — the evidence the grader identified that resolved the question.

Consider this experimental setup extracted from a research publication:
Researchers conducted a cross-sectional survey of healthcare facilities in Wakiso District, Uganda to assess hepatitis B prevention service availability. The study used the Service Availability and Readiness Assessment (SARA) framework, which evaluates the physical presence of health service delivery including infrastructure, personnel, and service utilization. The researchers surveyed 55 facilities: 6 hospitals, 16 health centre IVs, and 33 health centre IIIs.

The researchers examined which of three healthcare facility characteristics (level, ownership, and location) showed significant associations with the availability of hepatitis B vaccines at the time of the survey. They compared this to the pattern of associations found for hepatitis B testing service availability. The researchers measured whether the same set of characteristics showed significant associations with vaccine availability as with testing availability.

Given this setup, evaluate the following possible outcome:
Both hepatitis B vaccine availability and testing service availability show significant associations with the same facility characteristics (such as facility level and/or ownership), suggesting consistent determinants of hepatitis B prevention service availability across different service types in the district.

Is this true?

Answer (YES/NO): NO